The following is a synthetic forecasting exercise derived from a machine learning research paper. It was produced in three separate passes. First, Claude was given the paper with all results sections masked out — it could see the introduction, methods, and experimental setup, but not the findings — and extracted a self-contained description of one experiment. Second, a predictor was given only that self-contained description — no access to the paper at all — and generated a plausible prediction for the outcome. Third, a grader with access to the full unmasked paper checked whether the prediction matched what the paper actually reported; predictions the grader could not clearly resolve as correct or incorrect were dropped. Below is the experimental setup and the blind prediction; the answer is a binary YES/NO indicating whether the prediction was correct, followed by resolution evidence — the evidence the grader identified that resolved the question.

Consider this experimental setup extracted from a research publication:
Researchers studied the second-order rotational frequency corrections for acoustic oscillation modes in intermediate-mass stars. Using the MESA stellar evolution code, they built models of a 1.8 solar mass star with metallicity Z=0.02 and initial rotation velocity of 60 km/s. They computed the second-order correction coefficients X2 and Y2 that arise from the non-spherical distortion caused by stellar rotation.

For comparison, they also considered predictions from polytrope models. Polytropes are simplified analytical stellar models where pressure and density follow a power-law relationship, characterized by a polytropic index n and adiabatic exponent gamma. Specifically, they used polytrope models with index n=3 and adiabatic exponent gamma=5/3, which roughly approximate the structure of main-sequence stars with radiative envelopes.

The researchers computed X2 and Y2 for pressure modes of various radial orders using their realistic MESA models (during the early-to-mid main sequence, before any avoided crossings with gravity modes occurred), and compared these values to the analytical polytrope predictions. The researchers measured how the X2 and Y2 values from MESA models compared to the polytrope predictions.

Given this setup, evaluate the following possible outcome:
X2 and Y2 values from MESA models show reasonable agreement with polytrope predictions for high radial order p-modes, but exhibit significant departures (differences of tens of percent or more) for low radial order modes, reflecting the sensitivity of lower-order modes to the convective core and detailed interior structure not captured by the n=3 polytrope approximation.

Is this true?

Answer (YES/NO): NO